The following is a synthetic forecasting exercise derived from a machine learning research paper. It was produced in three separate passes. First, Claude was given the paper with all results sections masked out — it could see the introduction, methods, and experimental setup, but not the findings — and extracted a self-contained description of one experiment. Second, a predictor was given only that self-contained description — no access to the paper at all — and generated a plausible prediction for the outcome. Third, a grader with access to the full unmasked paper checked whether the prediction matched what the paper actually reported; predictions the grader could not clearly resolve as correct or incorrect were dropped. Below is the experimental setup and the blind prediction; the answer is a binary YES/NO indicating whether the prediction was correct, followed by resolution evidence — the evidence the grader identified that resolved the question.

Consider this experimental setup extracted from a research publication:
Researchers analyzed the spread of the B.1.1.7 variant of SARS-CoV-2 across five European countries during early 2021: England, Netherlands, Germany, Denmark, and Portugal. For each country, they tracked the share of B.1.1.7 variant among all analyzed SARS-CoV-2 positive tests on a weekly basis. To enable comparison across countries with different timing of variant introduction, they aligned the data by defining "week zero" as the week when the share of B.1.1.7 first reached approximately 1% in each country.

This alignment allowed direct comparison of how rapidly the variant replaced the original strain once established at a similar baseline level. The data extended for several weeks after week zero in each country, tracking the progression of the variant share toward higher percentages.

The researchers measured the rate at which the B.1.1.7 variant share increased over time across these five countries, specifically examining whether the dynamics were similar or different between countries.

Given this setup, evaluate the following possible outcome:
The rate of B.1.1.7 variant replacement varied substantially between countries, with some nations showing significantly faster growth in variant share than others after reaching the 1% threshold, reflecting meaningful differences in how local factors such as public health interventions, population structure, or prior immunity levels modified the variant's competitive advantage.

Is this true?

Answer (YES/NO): YES